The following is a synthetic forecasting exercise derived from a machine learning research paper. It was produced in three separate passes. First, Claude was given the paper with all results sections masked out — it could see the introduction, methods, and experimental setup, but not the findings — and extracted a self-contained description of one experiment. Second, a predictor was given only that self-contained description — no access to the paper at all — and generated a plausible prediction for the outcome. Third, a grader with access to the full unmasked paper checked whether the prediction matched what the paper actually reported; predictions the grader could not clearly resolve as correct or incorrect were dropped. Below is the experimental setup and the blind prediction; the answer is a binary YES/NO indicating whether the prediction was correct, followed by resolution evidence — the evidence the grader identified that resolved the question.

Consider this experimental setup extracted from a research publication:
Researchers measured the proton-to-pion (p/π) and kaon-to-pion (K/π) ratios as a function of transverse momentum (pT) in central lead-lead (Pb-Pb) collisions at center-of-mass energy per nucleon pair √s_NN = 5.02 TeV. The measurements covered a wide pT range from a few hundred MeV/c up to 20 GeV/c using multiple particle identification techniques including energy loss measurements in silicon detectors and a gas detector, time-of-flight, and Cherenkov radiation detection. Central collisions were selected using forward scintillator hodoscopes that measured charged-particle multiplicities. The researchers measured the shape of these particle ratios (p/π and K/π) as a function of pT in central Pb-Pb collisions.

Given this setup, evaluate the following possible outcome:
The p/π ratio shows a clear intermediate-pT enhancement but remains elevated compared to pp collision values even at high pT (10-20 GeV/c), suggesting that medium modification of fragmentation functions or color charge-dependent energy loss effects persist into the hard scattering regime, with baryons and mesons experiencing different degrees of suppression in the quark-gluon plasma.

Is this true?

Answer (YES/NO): NO